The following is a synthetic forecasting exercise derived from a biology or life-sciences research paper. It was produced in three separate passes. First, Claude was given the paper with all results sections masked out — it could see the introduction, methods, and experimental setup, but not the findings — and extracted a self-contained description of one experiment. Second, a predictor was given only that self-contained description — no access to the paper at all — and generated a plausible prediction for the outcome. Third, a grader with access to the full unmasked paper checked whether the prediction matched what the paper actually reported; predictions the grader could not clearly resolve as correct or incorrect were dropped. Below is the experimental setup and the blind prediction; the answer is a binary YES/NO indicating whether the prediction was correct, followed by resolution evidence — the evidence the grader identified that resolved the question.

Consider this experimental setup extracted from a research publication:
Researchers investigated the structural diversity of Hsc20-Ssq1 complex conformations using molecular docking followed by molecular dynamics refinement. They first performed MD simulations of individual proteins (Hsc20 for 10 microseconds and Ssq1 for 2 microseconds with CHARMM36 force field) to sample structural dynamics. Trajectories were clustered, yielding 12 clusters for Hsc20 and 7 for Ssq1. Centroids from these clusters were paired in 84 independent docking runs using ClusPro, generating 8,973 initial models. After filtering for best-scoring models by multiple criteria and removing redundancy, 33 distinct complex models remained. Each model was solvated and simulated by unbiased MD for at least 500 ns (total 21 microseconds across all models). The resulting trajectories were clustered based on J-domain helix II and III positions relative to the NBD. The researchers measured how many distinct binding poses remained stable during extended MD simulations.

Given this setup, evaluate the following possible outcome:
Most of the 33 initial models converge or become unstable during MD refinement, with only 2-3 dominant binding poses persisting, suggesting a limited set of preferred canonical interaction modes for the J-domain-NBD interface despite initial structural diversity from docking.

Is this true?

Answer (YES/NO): NO